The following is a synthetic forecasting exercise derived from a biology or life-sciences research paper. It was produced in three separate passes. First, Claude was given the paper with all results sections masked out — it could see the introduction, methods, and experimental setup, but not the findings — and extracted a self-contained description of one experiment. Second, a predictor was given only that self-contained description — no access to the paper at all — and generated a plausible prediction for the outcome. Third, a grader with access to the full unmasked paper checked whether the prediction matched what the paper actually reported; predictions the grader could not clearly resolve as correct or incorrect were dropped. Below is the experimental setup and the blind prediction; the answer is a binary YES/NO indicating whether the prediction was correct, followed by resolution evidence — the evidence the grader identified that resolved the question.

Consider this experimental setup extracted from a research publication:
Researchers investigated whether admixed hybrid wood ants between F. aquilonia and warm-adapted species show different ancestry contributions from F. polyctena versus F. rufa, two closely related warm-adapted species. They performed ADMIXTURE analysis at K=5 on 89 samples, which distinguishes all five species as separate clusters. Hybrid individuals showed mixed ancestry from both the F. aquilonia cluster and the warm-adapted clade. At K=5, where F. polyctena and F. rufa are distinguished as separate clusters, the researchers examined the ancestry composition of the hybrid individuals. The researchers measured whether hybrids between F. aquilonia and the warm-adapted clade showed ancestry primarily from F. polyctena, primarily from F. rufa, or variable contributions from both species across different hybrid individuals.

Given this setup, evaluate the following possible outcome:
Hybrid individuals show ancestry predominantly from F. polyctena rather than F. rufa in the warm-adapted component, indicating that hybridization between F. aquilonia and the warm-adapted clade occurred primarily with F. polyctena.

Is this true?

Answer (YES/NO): NO